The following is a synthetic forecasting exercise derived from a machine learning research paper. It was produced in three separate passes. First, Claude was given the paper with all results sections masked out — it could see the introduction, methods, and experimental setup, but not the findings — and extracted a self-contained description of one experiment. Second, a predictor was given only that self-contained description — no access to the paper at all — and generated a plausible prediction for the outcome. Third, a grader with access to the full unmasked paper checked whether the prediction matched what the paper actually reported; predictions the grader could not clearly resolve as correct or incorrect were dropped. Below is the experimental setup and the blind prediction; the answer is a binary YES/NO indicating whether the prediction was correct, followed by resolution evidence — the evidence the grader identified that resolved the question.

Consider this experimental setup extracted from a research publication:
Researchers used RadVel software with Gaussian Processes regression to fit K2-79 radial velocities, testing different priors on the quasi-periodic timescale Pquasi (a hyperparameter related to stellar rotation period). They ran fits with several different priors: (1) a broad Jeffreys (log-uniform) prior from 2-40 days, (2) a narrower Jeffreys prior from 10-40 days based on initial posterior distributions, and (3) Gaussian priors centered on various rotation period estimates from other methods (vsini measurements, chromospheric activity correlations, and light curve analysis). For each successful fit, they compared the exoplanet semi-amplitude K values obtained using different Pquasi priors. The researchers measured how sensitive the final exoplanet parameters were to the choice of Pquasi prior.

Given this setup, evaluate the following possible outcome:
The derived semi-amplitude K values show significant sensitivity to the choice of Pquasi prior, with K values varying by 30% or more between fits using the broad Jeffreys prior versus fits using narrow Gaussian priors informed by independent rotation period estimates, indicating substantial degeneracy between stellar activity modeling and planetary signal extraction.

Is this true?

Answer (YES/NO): NO